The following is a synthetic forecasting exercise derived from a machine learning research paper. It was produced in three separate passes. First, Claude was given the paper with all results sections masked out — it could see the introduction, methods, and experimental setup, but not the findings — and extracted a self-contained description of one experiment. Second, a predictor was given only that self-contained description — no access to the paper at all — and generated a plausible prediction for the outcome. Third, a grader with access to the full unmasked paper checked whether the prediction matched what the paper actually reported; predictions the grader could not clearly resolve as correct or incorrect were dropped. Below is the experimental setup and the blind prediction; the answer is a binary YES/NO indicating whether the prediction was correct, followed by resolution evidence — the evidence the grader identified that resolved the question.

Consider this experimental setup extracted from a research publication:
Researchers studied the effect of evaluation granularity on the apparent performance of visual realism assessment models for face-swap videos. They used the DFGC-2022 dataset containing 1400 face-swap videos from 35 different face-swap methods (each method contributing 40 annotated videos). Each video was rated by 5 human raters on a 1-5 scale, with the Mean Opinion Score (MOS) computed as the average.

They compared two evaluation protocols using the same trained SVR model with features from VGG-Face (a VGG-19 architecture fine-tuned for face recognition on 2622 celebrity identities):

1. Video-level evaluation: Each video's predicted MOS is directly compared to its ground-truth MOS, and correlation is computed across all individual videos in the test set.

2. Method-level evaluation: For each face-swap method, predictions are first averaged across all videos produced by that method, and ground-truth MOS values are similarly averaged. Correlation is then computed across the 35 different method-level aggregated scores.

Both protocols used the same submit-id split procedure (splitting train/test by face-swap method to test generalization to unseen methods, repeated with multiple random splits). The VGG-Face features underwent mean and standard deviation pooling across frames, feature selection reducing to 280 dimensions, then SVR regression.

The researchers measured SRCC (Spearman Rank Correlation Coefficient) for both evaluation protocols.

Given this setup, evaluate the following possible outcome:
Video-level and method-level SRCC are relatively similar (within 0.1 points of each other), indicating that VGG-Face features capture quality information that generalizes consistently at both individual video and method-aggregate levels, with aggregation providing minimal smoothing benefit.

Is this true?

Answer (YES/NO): NO